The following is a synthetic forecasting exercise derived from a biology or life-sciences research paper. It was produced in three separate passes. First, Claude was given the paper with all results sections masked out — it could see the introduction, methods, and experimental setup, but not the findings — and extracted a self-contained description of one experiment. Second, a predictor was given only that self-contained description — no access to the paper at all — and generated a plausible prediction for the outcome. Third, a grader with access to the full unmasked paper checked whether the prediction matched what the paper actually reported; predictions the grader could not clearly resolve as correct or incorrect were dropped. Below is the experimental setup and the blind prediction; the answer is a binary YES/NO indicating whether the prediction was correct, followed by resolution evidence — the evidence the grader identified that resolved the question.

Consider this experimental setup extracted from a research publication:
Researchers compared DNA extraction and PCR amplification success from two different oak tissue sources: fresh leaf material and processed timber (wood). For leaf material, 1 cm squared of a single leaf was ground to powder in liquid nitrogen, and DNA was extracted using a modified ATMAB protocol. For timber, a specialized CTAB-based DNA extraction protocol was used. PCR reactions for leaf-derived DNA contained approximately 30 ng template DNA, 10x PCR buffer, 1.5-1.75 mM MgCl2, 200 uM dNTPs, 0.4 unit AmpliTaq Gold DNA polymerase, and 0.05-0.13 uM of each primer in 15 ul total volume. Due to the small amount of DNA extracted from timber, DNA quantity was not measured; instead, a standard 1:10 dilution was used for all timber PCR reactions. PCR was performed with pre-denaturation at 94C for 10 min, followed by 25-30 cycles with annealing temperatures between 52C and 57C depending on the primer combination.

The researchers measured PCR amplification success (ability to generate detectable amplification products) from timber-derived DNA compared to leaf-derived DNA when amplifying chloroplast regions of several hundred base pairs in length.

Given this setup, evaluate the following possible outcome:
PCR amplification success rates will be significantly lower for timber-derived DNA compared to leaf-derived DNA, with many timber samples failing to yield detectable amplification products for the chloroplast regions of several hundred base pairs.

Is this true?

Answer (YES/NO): YES